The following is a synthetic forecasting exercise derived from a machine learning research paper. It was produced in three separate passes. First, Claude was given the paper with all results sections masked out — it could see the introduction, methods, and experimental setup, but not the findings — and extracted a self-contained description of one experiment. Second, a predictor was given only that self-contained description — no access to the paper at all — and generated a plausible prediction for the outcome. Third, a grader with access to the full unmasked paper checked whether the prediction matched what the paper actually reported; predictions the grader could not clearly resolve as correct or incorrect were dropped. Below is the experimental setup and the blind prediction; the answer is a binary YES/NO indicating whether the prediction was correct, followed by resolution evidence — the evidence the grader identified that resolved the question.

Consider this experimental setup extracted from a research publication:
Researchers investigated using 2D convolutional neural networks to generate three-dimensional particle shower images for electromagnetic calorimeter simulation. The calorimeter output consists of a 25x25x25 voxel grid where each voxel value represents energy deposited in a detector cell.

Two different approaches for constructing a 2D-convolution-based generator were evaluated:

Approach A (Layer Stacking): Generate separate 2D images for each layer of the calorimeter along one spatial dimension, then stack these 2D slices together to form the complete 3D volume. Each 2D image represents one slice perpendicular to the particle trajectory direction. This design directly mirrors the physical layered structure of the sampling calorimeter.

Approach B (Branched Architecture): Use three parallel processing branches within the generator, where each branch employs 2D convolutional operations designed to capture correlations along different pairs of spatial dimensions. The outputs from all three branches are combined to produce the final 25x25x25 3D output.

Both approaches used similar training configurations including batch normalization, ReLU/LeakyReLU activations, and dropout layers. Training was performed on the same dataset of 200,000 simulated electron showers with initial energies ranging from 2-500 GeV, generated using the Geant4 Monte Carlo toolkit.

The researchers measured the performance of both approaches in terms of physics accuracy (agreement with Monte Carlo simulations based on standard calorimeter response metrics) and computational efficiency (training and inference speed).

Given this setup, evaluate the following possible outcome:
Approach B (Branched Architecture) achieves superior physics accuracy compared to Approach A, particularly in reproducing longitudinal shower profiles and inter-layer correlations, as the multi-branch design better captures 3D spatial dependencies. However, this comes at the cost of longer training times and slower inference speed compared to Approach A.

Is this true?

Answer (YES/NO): NO